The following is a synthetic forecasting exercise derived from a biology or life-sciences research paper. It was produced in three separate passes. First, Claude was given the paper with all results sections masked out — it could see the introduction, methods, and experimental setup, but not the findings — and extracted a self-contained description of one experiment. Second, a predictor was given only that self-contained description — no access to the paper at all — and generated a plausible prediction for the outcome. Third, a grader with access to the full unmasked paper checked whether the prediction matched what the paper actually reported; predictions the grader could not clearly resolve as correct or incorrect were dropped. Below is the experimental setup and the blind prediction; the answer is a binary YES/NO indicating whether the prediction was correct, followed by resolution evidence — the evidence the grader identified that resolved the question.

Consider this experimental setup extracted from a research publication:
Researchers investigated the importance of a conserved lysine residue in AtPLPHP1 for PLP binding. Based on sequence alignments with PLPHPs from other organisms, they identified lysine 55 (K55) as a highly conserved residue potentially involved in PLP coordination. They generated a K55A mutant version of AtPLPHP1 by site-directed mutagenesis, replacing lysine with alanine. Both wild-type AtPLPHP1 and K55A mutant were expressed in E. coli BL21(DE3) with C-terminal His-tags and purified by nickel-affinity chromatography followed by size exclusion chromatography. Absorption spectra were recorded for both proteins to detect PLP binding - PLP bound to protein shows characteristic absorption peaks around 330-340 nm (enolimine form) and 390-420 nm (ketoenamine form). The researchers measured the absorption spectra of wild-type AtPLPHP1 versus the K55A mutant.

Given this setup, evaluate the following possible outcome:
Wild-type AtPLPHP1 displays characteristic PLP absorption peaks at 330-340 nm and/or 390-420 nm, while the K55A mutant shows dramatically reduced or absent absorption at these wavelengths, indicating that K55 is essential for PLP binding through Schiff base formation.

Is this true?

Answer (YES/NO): YES